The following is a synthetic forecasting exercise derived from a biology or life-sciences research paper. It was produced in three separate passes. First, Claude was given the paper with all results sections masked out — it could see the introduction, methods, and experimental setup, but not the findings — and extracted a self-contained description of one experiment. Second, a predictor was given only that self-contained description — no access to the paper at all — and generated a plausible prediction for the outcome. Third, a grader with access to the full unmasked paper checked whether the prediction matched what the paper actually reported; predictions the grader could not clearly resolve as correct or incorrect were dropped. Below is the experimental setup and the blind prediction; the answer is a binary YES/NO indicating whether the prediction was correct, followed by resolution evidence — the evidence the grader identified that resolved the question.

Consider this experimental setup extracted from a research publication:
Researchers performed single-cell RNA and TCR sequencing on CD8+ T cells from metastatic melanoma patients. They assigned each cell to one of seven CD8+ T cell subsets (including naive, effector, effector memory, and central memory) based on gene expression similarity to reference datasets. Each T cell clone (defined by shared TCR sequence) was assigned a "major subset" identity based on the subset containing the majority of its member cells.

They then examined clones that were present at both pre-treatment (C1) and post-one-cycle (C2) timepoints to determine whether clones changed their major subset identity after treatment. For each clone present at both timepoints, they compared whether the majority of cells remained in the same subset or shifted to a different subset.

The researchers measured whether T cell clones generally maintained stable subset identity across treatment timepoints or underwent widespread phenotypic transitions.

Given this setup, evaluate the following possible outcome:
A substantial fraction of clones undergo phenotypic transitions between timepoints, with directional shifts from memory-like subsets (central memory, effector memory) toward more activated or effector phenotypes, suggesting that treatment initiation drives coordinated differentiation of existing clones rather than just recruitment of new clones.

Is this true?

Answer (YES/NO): NO